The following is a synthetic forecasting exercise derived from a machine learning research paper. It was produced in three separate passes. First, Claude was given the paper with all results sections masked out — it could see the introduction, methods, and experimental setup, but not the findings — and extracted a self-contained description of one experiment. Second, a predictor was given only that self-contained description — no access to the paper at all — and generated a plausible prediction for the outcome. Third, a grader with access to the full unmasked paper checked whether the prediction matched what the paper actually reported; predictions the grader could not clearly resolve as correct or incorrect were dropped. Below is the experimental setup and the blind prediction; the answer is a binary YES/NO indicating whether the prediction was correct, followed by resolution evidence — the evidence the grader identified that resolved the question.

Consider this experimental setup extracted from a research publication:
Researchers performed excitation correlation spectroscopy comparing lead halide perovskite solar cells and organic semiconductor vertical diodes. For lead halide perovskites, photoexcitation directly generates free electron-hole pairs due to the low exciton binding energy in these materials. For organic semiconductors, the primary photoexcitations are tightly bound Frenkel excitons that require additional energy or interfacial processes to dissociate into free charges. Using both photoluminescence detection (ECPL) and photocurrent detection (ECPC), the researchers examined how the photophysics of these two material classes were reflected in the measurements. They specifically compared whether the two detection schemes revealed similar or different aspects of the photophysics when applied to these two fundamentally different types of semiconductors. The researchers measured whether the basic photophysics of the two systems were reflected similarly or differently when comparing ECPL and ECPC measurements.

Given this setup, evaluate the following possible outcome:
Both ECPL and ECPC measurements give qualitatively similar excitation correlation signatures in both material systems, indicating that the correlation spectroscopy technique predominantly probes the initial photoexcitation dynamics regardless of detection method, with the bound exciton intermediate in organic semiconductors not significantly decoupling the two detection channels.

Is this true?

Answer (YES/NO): NO